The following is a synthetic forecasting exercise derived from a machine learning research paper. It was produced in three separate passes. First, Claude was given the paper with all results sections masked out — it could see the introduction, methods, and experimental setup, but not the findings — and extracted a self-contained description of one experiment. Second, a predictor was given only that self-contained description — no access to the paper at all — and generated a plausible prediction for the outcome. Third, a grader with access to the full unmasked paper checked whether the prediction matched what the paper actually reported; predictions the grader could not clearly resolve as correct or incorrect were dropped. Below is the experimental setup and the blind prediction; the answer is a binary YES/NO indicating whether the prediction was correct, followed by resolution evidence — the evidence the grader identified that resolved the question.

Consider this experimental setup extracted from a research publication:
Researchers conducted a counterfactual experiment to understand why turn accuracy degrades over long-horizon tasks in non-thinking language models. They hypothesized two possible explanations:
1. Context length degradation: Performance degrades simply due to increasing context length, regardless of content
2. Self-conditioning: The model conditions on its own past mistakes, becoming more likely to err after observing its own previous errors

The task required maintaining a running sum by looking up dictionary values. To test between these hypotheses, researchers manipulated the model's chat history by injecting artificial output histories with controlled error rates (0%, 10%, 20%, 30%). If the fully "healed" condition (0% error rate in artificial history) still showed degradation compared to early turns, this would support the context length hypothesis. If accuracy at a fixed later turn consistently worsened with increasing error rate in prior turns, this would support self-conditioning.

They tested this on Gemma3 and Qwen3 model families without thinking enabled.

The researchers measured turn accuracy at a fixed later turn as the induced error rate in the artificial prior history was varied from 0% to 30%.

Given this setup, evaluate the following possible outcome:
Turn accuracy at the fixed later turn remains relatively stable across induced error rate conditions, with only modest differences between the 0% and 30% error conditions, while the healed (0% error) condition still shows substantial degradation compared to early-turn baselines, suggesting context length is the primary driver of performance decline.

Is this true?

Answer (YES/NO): NO